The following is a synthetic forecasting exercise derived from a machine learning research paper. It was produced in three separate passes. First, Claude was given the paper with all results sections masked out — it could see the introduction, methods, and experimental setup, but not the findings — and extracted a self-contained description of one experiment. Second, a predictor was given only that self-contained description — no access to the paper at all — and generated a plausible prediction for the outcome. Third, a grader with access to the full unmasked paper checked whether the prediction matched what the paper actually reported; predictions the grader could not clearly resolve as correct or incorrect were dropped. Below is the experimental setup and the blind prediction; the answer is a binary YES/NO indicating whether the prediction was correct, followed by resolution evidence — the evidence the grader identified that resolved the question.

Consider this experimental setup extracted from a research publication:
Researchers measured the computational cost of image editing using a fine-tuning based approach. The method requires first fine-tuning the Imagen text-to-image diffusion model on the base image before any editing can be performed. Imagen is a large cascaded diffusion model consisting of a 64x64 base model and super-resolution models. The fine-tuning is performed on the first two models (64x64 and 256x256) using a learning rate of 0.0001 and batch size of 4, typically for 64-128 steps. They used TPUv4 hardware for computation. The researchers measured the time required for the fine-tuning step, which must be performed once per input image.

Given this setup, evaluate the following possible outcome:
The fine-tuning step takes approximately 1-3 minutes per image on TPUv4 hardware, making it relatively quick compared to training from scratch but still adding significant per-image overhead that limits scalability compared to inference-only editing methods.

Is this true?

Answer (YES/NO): YES